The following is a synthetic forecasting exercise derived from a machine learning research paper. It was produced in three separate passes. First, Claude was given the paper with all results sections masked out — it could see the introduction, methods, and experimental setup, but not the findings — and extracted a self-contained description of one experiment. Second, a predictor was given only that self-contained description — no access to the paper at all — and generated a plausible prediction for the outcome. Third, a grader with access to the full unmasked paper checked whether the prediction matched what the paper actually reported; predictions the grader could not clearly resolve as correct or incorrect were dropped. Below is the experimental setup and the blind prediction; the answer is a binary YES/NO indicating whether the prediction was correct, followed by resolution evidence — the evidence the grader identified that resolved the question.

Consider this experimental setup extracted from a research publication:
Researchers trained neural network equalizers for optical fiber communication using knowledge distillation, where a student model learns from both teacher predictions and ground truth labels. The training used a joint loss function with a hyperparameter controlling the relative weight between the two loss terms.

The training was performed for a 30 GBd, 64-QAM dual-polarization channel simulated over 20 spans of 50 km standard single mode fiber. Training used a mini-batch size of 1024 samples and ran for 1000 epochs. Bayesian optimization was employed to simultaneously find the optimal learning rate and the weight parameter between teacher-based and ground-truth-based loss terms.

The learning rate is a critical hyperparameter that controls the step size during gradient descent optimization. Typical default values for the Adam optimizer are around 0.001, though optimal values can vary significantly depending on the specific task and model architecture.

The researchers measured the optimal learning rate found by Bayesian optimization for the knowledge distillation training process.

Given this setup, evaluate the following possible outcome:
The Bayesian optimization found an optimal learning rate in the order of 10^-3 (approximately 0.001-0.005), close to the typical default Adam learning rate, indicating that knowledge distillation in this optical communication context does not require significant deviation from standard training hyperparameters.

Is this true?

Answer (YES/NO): NO